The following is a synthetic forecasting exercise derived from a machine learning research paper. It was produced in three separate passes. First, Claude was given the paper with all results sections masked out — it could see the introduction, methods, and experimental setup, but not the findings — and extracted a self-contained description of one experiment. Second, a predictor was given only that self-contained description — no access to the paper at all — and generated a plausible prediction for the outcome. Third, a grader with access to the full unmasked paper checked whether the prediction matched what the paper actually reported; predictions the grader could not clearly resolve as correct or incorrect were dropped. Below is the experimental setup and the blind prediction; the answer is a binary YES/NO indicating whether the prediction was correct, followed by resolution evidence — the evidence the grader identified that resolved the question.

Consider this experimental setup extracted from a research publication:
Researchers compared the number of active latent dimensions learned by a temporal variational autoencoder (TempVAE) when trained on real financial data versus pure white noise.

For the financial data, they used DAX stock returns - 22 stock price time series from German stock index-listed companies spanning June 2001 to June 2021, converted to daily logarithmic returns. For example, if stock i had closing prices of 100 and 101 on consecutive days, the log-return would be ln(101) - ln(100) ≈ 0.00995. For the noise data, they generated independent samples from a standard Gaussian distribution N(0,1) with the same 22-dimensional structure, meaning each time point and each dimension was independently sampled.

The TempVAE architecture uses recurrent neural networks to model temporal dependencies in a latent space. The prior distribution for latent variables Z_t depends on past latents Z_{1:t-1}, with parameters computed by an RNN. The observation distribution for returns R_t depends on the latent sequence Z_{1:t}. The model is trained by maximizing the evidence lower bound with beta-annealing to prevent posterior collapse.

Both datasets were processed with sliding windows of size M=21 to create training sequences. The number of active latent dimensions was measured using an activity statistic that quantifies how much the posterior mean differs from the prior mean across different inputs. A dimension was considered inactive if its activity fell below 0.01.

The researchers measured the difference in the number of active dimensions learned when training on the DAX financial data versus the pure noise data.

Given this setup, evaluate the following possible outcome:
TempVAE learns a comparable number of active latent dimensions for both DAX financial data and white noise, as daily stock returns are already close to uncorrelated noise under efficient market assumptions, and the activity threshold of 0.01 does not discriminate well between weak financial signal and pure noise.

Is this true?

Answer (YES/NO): NO